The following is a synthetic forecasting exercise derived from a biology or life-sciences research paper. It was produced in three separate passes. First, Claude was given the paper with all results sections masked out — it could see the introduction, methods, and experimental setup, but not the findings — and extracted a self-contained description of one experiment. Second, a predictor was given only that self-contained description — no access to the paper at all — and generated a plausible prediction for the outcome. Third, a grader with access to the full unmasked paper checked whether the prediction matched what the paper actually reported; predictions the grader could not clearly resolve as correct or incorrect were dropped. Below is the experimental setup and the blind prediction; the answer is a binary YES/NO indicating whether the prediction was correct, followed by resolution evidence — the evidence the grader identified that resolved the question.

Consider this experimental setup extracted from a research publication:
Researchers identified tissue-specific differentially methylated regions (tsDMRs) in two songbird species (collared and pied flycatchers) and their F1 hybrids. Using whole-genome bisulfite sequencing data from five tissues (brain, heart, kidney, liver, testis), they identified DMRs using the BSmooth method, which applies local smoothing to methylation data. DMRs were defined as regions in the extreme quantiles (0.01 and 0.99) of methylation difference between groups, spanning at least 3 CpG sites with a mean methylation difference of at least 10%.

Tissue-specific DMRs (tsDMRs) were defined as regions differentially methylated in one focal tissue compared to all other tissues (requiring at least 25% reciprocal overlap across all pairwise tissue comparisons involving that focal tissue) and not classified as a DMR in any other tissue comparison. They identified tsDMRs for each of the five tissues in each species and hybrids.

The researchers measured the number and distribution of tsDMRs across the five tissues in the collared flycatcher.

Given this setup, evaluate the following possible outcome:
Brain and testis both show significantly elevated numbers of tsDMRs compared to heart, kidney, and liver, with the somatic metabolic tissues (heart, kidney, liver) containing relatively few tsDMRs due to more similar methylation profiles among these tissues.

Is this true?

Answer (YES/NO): NO